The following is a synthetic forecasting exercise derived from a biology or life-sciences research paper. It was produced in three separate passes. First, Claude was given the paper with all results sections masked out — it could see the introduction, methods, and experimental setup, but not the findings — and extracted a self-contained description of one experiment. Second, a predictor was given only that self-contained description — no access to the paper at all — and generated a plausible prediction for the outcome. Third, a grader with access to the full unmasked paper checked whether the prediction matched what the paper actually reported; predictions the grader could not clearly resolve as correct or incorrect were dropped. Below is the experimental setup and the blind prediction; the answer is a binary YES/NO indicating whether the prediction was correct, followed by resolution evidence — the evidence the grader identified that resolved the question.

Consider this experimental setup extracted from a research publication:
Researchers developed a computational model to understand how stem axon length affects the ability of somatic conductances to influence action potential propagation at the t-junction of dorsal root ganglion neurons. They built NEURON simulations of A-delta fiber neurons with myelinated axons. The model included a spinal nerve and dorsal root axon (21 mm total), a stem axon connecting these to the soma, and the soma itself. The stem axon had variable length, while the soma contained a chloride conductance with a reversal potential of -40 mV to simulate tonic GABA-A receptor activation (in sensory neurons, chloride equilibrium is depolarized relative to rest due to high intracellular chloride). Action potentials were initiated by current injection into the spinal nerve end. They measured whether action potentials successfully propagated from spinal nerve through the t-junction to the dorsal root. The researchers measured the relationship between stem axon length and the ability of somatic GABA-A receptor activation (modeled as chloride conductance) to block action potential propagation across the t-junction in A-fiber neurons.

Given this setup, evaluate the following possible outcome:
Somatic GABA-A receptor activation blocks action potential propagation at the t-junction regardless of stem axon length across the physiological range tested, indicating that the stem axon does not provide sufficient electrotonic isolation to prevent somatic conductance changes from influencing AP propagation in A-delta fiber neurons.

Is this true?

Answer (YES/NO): NO